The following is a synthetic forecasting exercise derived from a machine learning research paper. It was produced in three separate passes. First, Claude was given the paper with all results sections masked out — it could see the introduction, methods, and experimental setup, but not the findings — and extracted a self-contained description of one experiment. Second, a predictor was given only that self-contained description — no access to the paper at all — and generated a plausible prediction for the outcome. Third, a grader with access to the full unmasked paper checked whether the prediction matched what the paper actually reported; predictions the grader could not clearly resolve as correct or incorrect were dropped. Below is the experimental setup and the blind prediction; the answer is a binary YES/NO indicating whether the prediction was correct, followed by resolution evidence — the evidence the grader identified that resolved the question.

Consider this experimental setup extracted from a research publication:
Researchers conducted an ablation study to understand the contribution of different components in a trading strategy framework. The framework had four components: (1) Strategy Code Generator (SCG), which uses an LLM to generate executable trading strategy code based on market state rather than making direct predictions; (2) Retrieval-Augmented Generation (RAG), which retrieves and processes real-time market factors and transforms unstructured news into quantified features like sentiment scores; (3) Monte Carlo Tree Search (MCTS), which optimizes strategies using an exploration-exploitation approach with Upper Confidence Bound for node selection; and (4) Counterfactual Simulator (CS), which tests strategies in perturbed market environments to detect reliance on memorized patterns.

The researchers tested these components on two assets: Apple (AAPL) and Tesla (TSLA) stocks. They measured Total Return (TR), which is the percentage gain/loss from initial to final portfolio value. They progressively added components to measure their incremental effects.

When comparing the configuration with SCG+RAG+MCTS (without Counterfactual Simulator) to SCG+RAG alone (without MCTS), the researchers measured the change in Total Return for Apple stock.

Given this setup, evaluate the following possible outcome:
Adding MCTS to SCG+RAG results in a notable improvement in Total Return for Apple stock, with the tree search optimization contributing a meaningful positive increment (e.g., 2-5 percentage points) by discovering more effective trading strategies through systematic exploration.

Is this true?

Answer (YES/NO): NO